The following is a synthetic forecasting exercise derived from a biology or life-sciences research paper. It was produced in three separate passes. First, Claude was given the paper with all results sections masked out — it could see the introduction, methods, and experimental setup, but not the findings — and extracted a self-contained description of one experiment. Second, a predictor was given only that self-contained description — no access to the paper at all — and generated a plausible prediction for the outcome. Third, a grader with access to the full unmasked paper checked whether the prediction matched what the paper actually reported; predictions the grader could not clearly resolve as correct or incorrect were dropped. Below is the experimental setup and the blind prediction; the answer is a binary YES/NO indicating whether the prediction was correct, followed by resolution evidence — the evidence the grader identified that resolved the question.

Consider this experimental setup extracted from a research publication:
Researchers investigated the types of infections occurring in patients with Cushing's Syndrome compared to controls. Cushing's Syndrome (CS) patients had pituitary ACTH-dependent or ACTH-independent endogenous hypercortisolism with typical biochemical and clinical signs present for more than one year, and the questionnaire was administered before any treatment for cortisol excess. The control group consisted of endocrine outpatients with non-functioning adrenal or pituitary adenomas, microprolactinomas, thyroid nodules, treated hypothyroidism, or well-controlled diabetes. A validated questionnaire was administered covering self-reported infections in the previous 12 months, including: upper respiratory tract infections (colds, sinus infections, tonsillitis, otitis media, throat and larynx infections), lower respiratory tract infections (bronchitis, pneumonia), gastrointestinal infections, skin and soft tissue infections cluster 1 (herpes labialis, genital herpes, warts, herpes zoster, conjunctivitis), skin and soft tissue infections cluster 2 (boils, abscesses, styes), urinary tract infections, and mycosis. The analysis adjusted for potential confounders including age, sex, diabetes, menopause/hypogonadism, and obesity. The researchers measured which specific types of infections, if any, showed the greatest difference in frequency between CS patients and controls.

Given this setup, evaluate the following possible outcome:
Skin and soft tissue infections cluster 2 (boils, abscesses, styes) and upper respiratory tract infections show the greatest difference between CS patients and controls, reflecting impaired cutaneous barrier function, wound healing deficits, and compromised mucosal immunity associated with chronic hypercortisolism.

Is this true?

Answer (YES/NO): NO